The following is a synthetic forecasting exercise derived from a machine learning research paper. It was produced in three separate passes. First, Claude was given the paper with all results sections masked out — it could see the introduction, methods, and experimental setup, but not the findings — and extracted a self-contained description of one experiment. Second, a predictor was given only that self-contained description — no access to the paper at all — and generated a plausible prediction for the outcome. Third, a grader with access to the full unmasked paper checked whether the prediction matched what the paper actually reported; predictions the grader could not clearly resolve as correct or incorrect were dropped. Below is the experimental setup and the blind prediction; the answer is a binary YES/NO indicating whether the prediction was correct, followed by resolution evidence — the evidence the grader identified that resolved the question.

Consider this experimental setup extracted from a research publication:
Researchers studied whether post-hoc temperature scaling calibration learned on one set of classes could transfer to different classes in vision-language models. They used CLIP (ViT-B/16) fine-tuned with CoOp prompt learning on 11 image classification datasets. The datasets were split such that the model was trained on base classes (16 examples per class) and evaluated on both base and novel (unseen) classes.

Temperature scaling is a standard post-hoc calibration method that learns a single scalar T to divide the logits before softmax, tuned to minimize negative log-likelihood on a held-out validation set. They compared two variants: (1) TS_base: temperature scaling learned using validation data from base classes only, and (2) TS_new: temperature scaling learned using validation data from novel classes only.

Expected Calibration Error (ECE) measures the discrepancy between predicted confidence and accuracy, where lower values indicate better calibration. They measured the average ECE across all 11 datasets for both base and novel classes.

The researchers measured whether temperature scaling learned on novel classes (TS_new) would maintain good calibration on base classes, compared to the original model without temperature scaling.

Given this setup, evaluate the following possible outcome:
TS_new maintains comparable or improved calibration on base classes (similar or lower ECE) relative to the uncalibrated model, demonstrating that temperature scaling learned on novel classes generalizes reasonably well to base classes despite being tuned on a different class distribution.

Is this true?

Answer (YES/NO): NO